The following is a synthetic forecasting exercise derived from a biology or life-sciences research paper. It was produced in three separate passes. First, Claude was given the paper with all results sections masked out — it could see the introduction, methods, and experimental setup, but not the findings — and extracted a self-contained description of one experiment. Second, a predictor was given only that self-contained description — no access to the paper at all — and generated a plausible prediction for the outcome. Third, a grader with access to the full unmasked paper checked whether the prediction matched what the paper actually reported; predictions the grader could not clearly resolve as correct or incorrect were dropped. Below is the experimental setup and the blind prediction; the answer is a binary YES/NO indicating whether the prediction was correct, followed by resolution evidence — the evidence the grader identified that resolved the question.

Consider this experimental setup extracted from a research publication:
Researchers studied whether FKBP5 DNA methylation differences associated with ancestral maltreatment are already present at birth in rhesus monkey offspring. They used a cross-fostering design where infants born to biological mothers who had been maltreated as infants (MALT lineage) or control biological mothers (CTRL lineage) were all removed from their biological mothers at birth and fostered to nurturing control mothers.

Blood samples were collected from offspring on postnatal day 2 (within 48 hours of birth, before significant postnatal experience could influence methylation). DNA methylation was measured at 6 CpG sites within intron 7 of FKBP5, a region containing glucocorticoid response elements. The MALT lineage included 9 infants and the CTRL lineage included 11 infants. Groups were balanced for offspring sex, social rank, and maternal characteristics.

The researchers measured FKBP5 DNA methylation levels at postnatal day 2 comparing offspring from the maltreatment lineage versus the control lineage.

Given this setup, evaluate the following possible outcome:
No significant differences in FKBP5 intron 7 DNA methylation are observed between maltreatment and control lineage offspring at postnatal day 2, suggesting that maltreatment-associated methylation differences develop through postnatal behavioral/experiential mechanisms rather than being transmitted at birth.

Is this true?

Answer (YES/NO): NO